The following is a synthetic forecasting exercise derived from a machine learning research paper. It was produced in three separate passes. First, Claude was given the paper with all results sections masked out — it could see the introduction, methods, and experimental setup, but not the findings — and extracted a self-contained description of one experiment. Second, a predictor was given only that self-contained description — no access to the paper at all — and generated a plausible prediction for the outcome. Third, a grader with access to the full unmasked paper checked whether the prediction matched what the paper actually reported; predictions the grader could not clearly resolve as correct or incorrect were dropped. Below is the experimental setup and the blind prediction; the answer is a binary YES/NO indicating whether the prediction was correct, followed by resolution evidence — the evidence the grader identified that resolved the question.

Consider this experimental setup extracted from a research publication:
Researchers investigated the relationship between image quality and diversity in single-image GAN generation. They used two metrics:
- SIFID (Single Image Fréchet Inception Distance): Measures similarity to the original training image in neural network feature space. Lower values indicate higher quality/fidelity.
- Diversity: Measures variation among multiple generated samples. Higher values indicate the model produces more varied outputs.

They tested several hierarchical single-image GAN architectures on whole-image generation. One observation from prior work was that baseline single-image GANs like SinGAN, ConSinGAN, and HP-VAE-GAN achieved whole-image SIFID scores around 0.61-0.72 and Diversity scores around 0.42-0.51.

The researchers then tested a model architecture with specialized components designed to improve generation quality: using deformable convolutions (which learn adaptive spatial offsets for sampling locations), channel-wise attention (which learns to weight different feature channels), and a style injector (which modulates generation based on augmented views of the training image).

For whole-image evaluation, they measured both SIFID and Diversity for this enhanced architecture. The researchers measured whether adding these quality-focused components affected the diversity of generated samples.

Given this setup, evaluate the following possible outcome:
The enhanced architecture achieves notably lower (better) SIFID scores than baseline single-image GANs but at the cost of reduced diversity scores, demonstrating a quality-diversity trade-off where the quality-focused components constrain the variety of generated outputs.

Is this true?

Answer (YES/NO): YES